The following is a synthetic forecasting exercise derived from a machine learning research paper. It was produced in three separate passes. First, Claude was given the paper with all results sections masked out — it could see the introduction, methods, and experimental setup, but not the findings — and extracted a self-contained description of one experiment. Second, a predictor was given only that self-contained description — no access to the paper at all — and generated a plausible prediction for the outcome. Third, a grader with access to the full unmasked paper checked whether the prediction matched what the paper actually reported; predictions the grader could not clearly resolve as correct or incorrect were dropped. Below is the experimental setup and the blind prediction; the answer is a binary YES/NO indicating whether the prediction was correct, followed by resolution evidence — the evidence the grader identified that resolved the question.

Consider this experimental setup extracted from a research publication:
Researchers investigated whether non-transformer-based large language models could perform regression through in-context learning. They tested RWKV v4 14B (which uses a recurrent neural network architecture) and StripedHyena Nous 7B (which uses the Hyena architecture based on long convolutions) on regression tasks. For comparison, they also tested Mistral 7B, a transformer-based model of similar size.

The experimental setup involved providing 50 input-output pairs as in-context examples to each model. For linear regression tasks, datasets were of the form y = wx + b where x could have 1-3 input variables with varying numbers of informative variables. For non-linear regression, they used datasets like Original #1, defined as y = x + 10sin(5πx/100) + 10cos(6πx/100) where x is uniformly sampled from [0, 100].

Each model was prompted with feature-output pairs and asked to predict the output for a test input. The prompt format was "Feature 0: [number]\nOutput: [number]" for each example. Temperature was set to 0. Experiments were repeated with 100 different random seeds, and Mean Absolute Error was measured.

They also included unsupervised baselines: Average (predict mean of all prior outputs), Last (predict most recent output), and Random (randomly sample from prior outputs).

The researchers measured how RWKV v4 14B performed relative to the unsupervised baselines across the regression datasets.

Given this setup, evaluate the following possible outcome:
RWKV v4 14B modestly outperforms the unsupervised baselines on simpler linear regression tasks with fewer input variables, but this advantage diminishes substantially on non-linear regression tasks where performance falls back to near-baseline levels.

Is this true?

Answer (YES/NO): NO